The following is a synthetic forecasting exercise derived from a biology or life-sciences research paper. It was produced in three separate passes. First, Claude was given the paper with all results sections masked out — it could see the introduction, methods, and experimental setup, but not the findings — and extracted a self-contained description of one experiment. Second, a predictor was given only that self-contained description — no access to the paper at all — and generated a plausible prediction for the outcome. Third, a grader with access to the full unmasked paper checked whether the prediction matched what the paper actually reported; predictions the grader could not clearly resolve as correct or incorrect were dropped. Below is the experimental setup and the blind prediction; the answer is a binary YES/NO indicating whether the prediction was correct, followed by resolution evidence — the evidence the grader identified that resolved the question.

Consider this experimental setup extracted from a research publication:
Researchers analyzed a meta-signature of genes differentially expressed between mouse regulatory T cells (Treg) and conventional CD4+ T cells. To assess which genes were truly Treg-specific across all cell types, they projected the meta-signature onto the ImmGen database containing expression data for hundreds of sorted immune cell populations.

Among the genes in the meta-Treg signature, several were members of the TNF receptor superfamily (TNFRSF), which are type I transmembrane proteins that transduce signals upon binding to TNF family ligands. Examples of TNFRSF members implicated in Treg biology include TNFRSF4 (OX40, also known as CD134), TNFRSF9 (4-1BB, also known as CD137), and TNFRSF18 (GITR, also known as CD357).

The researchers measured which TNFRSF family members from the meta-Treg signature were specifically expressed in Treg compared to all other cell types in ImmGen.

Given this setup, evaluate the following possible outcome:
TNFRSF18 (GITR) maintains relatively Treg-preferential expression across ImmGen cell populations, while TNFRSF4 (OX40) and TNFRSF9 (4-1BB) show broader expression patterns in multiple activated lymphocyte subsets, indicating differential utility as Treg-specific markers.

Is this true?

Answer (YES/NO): NO